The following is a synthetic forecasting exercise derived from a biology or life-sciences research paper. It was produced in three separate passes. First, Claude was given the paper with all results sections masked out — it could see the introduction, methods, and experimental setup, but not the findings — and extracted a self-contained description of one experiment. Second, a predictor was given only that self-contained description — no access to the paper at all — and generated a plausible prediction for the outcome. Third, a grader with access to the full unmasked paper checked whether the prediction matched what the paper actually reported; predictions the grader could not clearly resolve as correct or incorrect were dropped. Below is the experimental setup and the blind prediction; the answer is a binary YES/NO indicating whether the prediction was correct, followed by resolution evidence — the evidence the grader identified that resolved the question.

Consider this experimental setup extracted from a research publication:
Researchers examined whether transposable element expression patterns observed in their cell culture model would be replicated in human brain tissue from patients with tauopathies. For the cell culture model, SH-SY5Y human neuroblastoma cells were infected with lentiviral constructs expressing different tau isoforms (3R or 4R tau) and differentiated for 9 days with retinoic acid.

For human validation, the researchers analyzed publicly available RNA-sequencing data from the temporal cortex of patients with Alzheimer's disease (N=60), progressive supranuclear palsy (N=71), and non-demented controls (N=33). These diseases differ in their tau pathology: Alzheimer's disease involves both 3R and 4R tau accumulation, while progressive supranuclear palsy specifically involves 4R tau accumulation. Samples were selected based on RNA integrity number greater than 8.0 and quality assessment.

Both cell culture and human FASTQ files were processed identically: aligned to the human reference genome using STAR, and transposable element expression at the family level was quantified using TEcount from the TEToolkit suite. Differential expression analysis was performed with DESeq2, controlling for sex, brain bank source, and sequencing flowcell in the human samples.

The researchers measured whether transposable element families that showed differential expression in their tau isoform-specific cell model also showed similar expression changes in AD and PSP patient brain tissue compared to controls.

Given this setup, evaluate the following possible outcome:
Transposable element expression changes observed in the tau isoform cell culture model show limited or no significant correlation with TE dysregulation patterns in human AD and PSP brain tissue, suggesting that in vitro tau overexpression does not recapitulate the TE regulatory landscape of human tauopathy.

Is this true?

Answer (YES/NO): NO